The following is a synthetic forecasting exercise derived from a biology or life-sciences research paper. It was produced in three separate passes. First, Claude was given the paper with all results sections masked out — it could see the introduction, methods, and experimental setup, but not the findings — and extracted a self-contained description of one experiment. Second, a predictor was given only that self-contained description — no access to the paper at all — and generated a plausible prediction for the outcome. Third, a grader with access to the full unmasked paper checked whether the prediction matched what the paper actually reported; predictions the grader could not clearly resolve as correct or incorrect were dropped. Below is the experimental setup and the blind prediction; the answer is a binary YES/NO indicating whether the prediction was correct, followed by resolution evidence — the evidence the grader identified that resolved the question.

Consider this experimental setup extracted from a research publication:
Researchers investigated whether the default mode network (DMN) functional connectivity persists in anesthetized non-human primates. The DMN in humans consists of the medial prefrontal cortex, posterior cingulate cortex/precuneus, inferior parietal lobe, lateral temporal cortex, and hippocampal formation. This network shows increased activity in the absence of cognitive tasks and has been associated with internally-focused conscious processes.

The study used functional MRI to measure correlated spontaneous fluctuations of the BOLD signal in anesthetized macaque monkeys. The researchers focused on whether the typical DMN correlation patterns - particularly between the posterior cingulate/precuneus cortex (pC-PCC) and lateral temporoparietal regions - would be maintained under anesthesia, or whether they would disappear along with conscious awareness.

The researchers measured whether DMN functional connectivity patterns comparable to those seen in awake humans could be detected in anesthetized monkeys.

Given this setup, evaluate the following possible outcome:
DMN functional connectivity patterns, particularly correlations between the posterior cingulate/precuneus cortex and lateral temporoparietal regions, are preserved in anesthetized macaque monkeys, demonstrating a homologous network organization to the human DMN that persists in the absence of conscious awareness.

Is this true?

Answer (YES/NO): YES